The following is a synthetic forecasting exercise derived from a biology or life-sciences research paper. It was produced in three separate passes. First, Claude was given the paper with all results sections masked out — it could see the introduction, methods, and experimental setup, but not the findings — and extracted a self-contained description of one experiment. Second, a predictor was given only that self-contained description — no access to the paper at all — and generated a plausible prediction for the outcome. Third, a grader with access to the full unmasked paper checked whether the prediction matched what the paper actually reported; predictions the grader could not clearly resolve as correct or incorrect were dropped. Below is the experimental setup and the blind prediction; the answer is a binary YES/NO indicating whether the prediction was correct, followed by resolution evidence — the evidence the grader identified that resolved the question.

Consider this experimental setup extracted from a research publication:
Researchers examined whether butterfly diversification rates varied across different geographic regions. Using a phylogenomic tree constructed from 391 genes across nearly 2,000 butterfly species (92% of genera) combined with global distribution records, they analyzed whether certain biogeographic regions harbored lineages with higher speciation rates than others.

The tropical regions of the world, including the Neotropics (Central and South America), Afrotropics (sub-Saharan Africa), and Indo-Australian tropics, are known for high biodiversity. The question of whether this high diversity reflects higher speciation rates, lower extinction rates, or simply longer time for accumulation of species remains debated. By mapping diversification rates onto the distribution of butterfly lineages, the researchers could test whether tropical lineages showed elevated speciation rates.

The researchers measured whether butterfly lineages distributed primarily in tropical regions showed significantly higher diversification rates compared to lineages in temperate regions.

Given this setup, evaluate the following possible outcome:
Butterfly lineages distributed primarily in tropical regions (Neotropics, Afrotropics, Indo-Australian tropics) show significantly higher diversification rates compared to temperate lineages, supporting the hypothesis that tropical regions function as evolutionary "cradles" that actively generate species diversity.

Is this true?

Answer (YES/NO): YES